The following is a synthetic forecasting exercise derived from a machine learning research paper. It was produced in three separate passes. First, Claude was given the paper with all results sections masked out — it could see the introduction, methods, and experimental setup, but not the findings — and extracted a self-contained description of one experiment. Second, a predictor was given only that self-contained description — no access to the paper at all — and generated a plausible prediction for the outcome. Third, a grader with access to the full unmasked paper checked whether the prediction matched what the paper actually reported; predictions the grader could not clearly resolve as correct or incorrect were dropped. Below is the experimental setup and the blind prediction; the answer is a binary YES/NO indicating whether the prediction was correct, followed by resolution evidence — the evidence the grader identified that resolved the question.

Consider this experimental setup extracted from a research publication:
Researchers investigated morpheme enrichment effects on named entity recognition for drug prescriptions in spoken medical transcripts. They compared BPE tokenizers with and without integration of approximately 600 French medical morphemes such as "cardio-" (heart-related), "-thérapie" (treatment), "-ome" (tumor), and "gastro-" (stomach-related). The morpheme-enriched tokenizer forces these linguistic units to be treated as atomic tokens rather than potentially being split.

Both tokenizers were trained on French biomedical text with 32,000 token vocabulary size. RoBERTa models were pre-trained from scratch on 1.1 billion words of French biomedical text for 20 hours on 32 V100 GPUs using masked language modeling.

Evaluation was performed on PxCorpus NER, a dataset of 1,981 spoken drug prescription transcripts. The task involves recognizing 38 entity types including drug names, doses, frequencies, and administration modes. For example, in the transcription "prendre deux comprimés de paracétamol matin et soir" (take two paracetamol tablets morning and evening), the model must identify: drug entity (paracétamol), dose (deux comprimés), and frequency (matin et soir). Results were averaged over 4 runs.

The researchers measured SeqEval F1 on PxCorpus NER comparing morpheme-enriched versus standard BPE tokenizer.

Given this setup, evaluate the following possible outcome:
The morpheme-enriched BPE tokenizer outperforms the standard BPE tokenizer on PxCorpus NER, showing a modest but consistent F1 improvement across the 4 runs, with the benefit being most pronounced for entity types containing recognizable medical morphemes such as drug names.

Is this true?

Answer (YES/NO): NO